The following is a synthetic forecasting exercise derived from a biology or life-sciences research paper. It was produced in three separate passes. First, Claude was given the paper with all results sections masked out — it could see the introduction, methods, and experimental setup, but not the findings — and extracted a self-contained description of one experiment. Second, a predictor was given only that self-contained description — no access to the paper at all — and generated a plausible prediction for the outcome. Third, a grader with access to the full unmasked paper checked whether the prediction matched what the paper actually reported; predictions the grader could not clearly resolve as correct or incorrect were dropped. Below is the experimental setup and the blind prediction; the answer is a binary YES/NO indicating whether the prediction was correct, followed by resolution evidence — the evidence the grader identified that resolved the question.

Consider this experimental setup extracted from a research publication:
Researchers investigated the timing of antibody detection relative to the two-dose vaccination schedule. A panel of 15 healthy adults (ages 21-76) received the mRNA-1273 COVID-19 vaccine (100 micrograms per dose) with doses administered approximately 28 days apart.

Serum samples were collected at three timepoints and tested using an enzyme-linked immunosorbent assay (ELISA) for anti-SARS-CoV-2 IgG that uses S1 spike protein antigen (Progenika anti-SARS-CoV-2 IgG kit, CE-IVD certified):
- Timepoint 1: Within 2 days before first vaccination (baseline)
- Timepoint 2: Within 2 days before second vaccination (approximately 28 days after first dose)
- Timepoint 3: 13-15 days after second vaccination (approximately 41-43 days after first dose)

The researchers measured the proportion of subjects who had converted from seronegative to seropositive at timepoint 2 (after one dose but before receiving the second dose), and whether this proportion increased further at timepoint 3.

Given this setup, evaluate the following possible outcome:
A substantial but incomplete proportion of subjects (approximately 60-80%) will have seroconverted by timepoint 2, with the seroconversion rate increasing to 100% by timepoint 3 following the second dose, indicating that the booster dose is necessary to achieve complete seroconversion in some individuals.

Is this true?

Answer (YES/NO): NO